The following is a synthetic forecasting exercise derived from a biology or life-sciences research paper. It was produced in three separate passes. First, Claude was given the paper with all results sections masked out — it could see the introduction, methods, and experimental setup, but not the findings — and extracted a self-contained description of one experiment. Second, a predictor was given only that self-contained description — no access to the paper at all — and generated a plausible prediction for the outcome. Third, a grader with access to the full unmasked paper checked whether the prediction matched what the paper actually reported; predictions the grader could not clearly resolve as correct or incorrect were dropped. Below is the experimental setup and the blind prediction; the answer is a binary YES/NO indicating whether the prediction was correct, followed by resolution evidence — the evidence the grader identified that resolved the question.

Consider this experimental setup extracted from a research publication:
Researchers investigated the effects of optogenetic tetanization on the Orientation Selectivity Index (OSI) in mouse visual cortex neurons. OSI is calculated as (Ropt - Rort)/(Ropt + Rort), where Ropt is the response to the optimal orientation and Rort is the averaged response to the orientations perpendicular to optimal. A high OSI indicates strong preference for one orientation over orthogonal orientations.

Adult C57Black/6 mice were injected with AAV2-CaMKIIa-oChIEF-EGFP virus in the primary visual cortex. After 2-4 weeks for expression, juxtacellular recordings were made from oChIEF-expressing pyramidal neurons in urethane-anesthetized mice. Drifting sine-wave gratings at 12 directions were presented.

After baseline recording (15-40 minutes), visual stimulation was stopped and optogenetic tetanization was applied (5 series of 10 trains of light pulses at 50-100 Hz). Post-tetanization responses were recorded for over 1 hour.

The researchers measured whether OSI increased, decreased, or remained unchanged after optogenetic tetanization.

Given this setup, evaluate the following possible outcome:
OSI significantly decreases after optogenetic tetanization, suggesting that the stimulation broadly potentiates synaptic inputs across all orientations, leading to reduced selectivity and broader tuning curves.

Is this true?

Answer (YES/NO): NO